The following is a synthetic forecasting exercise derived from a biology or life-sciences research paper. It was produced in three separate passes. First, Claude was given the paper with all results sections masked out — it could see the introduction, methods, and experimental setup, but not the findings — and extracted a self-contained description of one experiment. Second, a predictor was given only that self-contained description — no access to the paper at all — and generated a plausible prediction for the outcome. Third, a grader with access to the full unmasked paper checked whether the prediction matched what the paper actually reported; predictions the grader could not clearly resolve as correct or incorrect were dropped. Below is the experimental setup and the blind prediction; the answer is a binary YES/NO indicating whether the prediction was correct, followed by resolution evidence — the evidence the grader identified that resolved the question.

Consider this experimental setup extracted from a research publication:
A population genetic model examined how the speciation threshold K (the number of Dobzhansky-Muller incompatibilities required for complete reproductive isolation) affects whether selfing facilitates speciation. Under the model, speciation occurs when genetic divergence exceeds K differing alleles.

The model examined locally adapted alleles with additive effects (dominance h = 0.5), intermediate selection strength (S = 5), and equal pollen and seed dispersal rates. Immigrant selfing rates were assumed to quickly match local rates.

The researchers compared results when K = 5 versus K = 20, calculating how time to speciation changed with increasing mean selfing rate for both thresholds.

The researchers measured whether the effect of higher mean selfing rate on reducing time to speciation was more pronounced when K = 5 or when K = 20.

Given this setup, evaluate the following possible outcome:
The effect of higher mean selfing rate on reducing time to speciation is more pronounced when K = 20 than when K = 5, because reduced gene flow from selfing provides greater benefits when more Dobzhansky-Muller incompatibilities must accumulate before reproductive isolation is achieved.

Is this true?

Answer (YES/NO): YES